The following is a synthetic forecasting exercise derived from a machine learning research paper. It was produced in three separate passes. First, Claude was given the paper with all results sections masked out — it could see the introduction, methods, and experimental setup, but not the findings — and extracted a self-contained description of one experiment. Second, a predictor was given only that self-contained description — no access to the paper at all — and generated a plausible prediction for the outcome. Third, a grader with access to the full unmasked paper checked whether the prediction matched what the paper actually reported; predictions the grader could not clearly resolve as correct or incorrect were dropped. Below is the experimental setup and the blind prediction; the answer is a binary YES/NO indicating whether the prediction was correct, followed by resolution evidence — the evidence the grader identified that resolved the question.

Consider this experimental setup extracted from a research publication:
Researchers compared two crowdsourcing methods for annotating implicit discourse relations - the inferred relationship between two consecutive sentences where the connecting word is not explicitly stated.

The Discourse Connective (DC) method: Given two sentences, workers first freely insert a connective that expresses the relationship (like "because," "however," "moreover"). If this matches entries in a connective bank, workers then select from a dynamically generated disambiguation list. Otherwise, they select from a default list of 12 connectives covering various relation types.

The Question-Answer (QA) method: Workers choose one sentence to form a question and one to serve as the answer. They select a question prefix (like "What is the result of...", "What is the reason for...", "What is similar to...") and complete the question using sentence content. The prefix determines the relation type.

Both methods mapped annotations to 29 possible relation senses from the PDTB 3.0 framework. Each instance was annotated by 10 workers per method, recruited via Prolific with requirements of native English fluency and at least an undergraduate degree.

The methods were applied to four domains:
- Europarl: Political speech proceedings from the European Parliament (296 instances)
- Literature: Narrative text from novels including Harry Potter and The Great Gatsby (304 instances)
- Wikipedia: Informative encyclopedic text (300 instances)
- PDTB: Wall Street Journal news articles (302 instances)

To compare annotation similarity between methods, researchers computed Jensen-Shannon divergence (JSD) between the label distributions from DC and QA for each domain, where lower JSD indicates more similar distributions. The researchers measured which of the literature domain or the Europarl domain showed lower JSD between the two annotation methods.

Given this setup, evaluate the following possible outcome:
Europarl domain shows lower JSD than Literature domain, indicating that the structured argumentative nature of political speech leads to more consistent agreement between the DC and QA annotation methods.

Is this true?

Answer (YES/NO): NO